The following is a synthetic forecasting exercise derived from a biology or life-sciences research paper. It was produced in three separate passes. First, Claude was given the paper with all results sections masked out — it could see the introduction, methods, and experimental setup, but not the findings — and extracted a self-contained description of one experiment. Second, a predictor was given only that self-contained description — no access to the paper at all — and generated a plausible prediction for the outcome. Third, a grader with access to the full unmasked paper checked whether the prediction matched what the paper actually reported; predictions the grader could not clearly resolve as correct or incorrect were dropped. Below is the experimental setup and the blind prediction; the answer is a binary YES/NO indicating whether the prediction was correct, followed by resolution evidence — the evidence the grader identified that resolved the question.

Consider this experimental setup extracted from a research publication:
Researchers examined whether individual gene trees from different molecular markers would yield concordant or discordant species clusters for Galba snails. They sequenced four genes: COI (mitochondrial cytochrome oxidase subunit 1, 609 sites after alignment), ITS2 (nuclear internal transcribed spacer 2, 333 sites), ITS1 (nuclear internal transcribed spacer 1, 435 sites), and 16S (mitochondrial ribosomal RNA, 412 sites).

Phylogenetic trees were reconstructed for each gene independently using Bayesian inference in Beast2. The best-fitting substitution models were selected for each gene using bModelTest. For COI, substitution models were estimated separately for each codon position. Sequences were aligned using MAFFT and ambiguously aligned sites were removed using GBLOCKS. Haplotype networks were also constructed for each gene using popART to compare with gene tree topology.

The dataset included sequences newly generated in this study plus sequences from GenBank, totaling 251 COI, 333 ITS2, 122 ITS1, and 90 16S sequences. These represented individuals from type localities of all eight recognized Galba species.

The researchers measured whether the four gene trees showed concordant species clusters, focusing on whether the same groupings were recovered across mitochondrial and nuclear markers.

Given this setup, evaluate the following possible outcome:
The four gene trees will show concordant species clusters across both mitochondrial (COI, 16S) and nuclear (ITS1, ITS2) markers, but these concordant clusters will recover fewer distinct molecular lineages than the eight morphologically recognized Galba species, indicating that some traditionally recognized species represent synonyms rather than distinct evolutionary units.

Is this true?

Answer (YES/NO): NO